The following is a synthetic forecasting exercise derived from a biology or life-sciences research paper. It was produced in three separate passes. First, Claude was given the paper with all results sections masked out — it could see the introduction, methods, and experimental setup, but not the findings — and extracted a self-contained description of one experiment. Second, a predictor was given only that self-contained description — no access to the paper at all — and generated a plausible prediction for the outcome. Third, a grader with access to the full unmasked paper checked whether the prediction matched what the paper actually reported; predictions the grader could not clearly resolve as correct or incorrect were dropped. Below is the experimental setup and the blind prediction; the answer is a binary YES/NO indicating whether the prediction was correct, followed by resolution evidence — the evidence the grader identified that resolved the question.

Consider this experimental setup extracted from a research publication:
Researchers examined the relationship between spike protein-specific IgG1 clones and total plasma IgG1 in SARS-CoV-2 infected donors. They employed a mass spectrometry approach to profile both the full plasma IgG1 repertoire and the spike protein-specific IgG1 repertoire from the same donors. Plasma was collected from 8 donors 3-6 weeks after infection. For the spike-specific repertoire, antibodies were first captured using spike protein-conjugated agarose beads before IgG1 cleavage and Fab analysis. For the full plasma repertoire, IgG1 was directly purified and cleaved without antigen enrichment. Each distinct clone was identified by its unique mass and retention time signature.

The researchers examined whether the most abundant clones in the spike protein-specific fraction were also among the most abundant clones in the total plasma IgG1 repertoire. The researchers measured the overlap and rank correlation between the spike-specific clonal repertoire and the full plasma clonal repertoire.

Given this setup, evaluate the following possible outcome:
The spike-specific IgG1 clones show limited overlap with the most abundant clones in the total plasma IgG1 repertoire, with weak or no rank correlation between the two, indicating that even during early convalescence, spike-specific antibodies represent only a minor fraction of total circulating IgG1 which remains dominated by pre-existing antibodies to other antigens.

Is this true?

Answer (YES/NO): NO